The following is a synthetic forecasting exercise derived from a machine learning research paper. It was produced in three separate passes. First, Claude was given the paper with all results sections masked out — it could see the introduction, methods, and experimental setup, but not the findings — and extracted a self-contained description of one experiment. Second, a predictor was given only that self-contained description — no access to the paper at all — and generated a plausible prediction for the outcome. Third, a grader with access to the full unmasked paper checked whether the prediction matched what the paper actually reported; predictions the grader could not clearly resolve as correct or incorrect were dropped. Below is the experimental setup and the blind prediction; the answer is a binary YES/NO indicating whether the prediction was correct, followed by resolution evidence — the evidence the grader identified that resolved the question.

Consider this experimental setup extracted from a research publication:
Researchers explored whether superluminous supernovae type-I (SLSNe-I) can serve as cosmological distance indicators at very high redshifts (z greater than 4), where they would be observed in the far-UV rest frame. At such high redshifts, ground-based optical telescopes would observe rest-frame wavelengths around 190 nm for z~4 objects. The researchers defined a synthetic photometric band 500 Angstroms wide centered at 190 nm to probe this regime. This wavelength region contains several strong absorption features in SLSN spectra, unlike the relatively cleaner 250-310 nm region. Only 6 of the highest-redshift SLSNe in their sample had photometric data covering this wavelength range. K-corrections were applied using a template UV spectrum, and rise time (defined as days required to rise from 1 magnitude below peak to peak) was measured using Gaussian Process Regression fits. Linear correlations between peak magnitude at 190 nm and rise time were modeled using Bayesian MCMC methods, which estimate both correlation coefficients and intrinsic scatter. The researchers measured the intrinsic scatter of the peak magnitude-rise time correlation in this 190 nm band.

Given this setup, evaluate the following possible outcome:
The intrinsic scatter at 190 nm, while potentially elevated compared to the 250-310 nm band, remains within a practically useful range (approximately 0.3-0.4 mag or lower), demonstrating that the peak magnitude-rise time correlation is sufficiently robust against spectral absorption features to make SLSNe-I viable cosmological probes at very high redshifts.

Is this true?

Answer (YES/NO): NO